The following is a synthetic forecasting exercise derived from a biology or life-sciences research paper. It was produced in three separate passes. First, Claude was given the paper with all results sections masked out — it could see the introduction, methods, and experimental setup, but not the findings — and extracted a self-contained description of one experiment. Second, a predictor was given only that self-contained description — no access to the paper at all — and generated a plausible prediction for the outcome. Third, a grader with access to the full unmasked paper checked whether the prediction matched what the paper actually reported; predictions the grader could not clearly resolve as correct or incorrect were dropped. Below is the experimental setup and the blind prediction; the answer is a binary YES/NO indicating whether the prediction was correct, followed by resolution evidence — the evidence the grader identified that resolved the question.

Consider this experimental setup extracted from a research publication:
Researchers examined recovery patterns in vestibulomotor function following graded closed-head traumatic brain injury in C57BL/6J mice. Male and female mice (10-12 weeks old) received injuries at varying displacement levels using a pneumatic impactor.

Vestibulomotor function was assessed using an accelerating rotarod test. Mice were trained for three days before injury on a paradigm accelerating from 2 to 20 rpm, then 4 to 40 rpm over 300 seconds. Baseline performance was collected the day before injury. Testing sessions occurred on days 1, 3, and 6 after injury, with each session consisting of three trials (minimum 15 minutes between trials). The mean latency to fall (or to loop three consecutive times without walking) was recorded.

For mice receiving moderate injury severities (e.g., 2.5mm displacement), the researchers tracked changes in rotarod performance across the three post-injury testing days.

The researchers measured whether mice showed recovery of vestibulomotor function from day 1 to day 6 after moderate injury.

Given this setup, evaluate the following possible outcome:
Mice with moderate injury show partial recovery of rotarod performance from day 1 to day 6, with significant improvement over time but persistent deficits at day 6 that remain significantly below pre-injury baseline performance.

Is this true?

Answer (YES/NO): YES